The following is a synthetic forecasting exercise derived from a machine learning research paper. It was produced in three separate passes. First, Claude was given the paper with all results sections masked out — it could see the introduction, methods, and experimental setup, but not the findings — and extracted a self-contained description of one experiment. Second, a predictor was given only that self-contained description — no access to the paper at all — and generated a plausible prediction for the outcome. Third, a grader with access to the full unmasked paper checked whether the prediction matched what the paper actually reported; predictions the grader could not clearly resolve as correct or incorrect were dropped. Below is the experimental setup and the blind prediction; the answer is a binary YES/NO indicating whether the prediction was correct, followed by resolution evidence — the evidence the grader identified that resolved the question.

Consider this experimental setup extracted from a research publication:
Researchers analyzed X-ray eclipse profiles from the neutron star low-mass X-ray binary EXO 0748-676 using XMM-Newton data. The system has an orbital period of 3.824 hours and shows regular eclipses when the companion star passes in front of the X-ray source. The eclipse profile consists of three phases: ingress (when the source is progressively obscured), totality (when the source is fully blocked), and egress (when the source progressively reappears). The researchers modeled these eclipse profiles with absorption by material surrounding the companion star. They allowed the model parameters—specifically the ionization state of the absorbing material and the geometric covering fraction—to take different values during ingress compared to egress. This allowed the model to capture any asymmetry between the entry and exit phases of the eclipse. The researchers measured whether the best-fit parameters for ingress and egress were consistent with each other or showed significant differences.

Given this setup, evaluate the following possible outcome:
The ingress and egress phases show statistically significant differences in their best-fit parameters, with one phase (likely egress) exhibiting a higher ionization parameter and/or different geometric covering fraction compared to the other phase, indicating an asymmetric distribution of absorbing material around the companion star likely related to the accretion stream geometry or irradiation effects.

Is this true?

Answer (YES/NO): NO